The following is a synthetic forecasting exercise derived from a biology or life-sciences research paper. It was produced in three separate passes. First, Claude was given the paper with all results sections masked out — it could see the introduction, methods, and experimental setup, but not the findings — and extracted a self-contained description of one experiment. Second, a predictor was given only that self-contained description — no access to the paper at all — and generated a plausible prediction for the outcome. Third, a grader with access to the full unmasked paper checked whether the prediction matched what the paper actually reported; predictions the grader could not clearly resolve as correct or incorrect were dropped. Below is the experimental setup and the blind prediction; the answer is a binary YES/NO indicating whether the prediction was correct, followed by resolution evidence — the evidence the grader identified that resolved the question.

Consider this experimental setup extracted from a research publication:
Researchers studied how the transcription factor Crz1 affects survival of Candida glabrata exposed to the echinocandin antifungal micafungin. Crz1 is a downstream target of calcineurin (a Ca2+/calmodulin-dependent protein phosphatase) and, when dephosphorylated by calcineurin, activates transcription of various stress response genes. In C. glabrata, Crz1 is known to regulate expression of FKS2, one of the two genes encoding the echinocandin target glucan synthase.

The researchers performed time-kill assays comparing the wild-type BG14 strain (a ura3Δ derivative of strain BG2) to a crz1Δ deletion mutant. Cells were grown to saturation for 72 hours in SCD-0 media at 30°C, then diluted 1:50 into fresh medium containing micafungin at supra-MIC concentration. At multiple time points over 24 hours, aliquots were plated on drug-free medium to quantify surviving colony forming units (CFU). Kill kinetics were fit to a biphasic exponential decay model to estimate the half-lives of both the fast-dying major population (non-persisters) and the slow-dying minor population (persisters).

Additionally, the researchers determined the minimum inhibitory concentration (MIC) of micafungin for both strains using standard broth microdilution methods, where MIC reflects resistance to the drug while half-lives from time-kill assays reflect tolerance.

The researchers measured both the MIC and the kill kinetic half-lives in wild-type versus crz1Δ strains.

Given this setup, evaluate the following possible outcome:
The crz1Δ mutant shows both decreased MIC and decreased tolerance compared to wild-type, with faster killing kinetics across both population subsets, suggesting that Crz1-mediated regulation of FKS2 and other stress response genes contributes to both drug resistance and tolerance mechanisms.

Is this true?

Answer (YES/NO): NO